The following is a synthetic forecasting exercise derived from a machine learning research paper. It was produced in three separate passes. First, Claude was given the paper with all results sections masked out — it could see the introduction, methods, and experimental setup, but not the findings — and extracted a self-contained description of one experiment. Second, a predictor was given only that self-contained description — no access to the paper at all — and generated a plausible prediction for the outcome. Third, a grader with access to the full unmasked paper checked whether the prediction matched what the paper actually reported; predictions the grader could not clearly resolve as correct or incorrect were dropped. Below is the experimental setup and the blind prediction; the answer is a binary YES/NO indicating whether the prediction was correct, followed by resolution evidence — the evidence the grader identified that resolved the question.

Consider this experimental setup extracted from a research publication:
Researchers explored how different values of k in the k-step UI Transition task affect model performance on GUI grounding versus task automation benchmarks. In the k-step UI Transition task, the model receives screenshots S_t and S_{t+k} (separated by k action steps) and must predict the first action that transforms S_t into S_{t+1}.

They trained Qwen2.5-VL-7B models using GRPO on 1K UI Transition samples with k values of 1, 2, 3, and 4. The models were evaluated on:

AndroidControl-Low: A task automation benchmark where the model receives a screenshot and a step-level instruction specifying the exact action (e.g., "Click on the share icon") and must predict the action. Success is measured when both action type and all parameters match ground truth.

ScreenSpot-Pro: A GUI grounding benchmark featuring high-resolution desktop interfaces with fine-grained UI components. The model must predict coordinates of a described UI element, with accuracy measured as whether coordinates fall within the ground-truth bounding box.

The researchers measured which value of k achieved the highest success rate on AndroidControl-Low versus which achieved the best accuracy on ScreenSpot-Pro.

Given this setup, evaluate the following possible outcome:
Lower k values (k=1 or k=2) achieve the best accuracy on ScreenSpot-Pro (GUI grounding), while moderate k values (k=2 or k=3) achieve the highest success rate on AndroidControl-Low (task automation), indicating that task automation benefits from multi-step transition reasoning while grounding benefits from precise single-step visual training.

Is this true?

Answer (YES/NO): NO